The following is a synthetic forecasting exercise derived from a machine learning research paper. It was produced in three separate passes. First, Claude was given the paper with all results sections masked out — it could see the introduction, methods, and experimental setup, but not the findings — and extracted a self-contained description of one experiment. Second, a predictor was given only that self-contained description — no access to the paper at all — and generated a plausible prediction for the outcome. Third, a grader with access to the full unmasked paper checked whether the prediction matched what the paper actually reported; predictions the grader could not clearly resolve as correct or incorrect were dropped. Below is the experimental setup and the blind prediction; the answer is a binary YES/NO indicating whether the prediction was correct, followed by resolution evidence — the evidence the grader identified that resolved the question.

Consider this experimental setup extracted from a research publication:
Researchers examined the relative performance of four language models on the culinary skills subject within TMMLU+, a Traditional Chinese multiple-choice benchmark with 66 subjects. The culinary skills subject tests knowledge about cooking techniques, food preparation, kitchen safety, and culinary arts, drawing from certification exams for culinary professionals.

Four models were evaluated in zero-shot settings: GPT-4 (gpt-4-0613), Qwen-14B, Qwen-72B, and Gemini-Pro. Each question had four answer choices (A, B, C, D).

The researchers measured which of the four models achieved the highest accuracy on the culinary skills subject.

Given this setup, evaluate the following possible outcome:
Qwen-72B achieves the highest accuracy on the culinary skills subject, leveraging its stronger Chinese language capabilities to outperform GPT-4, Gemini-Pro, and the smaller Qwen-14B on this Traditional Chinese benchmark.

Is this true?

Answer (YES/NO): NO